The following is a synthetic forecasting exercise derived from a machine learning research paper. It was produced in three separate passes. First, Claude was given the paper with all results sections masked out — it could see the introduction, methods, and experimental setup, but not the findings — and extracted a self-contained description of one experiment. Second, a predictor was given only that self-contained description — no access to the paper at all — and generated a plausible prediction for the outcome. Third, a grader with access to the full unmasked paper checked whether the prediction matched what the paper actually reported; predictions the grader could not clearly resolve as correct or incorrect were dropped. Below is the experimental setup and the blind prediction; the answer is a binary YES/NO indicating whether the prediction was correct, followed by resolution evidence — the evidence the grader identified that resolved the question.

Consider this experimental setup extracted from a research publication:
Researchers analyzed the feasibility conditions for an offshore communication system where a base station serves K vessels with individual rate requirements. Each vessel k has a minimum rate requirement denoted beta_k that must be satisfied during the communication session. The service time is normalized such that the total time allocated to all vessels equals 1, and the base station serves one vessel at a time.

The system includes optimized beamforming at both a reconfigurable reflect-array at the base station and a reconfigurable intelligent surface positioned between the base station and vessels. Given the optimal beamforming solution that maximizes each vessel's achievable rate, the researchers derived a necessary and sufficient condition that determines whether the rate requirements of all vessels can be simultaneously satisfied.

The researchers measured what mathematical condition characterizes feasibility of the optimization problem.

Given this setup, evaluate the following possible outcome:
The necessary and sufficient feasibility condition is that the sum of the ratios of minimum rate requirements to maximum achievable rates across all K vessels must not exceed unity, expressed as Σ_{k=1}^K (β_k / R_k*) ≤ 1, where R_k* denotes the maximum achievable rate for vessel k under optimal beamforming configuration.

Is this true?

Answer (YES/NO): YES